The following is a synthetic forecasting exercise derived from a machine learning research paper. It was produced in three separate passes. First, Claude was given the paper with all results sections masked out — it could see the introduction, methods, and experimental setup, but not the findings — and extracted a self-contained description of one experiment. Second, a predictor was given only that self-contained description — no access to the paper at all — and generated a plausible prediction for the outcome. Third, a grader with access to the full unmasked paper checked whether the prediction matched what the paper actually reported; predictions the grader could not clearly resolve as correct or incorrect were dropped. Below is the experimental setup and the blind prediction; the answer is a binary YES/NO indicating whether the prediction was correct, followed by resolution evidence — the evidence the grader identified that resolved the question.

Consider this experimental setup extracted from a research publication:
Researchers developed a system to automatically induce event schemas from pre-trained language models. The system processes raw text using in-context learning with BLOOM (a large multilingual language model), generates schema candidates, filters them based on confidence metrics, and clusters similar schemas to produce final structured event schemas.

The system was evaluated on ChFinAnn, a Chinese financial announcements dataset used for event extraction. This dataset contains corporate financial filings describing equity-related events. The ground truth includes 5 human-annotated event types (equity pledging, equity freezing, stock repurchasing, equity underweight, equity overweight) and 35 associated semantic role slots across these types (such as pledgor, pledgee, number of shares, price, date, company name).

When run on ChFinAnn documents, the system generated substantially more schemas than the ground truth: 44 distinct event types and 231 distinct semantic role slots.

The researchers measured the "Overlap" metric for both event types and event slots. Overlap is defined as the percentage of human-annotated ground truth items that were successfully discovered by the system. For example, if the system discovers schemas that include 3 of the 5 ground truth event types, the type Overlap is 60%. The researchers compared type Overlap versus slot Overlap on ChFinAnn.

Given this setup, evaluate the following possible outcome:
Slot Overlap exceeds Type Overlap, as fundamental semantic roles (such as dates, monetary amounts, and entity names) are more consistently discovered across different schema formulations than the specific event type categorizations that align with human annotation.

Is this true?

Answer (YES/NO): NO